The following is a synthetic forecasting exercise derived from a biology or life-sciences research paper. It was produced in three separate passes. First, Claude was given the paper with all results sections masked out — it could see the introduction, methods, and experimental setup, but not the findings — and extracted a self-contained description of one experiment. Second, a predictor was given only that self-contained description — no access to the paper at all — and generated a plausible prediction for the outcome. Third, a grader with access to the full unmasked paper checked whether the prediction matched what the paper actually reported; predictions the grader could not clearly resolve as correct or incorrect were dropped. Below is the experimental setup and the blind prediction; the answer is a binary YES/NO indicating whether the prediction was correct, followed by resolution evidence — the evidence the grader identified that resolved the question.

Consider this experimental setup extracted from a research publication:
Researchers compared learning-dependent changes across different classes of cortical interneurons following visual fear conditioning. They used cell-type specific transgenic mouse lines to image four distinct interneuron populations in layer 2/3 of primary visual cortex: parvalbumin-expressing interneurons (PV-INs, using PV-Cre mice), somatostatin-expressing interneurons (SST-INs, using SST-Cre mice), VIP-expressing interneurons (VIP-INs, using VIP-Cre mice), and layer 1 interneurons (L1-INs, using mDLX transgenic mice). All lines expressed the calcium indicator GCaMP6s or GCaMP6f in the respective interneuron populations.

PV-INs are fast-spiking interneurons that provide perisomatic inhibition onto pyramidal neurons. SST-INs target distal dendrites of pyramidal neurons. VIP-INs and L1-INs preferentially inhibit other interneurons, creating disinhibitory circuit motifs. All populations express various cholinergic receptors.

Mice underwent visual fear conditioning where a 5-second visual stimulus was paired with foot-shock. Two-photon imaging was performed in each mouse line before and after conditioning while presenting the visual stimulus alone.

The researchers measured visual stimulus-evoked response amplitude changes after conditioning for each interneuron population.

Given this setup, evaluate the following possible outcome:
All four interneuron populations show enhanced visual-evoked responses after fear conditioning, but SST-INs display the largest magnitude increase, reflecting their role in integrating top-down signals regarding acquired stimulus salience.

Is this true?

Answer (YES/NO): NO